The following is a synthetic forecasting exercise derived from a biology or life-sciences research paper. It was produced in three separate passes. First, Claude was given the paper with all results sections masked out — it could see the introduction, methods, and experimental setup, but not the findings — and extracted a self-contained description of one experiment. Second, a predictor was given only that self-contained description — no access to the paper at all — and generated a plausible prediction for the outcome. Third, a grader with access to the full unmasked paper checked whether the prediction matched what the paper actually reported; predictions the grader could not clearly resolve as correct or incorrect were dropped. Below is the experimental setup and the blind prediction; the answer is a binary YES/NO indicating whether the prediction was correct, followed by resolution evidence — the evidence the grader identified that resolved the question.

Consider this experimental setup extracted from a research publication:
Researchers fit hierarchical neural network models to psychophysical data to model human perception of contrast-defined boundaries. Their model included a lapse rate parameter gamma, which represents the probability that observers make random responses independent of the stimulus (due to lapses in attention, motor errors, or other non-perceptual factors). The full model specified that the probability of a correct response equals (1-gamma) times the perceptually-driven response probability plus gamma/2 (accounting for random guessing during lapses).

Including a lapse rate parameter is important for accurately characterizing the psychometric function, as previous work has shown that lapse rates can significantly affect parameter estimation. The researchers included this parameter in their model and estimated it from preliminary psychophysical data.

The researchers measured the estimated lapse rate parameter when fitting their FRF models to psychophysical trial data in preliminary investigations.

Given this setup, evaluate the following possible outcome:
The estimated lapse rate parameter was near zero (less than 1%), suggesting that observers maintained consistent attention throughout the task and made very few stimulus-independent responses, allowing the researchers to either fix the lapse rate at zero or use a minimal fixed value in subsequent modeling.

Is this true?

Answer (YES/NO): YES